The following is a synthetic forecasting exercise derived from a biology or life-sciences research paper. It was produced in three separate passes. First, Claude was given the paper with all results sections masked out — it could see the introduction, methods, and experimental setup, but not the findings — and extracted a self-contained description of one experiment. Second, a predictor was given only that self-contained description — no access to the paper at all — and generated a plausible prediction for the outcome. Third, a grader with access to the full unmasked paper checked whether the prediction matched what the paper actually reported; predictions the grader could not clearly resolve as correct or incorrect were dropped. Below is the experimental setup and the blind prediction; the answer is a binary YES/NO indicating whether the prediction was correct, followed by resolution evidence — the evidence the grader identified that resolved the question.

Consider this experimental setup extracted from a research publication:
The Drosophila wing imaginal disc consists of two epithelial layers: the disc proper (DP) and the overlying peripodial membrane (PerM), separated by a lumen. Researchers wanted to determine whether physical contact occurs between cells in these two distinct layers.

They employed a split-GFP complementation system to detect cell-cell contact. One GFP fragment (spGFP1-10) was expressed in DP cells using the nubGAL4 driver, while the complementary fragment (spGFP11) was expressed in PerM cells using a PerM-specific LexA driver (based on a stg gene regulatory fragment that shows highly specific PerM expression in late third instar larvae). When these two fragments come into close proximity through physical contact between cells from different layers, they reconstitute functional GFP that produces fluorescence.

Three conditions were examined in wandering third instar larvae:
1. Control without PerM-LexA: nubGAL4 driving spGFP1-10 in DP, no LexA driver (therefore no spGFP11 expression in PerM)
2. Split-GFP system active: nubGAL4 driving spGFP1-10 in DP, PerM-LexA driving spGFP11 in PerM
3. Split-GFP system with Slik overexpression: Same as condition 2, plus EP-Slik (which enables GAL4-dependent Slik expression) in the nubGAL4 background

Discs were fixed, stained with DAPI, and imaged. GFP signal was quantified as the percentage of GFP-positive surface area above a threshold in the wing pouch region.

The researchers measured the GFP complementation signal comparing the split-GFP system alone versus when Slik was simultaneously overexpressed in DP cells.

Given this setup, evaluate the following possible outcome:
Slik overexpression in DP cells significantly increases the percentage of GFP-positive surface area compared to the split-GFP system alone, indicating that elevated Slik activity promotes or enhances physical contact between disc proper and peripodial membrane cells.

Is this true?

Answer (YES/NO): YES